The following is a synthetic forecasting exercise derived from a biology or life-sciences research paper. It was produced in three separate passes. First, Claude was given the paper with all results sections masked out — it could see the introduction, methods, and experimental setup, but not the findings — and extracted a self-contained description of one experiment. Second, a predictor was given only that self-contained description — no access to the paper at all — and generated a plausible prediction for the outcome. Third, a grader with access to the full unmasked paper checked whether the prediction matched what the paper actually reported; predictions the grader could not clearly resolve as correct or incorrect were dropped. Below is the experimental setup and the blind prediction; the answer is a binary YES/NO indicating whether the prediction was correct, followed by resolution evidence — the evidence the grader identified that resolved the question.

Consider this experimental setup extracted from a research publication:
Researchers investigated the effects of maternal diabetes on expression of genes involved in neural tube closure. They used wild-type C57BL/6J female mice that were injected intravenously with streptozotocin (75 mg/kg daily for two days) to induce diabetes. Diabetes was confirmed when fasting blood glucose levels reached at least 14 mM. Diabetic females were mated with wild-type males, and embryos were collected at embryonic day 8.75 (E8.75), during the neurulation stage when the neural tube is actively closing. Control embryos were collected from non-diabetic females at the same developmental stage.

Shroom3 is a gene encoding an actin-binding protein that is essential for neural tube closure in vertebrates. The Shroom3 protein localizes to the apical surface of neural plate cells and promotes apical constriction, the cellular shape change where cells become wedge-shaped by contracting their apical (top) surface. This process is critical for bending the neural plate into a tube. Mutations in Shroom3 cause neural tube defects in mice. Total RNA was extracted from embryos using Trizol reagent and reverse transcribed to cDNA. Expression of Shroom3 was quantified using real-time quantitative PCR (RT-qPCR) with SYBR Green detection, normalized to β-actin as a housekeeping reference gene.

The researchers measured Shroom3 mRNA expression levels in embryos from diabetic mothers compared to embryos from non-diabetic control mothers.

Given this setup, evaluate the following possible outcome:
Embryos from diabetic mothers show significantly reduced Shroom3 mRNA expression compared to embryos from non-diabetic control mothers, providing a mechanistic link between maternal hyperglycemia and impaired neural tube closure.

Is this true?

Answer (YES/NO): YES